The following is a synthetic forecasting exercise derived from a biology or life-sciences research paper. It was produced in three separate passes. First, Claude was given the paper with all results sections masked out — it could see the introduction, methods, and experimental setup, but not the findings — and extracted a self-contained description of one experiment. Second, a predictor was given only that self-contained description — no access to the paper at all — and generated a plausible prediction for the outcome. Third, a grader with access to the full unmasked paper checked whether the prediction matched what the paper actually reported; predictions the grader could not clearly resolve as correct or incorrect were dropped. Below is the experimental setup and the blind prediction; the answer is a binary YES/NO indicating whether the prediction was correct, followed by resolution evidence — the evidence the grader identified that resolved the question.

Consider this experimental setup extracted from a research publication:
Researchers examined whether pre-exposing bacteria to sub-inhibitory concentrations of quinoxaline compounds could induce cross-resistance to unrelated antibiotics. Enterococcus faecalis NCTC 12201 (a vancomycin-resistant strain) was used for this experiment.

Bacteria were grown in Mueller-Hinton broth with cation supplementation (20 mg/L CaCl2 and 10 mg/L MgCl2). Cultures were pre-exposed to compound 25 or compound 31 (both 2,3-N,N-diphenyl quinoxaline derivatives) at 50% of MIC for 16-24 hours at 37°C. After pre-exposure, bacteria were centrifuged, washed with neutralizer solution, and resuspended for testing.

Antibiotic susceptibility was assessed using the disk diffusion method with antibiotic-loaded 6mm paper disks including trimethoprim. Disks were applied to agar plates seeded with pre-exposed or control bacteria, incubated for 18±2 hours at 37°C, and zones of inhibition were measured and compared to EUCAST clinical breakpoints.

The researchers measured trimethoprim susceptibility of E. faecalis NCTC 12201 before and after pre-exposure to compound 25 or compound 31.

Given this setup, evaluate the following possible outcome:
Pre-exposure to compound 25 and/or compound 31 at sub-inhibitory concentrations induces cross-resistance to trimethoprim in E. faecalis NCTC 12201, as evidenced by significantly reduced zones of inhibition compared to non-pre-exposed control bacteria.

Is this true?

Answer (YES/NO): YES